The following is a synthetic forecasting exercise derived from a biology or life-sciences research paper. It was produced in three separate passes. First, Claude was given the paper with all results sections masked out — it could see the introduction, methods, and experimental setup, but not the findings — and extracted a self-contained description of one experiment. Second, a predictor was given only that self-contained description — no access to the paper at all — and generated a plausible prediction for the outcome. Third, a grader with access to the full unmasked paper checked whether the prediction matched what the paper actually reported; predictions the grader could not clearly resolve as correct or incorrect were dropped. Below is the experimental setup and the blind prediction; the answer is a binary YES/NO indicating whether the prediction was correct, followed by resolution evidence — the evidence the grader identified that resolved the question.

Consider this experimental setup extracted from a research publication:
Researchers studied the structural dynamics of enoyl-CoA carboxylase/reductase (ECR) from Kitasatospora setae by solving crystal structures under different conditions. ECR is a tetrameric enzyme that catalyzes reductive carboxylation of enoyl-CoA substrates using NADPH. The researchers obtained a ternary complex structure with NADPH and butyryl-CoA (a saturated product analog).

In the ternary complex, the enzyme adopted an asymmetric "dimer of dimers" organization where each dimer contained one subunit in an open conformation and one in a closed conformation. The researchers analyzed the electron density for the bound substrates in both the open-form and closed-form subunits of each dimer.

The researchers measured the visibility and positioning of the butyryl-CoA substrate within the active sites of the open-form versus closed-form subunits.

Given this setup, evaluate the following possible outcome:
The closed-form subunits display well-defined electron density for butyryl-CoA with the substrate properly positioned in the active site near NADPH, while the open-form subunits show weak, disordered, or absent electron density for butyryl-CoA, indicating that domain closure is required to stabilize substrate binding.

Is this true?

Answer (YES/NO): YES